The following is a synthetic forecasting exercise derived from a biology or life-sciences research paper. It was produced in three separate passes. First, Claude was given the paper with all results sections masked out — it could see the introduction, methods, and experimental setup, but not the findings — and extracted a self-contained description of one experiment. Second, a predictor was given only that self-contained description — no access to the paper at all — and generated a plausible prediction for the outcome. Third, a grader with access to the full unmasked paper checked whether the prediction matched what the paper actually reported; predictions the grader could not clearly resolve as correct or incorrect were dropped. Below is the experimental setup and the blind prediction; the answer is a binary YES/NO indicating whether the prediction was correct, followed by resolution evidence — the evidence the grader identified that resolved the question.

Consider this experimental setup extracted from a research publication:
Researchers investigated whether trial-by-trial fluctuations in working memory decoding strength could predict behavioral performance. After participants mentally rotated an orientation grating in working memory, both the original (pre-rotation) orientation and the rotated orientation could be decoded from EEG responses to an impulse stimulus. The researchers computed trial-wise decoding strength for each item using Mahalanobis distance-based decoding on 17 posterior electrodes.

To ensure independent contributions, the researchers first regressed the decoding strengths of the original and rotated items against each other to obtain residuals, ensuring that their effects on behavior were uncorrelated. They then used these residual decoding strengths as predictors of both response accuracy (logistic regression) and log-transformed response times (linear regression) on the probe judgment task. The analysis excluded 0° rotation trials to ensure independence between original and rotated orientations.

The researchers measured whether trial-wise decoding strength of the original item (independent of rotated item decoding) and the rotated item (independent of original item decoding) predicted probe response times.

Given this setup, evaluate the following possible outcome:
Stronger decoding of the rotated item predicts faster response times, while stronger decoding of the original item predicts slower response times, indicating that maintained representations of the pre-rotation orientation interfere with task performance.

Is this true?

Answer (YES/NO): NO